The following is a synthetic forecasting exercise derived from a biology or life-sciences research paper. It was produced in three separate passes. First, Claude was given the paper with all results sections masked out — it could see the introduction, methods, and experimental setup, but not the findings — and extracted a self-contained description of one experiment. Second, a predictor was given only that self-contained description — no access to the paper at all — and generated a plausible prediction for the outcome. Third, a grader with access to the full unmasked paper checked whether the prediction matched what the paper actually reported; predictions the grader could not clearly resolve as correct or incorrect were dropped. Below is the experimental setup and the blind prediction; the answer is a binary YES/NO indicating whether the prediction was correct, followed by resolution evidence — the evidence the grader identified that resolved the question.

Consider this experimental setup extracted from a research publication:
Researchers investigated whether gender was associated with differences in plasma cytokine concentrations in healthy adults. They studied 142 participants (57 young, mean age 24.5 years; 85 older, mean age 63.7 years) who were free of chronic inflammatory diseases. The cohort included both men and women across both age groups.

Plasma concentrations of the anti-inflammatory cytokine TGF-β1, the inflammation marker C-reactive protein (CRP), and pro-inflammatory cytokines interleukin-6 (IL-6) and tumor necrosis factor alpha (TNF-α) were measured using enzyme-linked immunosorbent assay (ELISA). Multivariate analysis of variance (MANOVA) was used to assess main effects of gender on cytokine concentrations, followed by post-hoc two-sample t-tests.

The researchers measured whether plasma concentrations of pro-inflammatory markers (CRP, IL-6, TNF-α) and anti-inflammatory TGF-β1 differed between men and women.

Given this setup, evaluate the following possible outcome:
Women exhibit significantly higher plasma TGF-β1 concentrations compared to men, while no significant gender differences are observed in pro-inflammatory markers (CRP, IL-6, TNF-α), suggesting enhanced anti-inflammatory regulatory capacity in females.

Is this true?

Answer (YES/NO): NO